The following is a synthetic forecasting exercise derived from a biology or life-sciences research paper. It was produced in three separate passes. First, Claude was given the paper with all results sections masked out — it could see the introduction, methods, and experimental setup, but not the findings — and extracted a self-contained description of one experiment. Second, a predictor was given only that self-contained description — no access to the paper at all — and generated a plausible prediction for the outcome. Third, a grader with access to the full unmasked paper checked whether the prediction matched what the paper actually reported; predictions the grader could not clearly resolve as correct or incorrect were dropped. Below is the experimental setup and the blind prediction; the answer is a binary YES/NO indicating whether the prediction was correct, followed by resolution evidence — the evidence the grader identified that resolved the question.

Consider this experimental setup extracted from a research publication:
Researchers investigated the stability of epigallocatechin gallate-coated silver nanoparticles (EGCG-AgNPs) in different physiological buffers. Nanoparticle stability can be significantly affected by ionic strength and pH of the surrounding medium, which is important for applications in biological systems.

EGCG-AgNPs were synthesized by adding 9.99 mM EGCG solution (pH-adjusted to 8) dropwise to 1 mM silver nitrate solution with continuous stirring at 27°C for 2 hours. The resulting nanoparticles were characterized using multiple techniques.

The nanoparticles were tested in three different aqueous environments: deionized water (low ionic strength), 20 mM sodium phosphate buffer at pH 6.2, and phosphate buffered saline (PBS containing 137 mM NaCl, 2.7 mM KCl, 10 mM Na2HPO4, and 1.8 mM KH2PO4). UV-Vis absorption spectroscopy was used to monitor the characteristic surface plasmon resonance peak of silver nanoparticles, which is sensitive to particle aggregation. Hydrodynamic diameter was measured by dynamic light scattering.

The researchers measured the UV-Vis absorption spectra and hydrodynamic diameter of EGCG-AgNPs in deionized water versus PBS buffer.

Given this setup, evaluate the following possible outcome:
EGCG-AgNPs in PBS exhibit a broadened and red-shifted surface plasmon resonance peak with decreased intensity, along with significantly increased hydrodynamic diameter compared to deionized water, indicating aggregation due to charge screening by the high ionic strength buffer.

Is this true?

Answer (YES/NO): NO